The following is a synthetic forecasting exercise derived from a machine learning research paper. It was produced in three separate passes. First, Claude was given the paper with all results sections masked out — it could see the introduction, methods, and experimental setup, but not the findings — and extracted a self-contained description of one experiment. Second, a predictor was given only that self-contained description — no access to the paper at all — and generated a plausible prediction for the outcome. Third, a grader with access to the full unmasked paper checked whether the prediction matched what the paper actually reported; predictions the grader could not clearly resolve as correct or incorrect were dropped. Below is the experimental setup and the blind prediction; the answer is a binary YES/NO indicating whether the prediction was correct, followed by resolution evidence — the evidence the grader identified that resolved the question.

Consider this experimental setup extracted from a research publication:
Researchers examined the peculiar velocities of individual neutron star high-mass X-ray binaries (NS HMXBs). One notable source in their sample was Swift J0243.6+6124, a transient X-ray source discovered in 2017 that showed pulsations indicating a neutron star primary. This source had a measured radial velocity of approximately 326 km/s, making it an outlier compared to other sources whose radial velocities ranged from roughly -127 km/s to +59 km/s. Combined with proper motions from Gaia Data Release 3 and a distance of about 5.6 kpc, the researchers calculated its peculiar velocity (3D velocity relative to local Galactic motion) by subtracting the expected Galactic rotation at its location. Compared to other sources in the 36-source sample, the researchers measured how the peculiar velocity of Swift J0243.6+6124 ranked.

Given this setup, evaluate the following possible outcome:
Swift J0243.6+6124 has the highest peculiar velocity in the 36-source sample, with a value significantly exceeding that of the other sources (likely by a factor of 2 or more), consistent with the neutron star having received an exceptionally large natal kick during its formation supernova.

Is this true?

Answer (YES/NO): NO